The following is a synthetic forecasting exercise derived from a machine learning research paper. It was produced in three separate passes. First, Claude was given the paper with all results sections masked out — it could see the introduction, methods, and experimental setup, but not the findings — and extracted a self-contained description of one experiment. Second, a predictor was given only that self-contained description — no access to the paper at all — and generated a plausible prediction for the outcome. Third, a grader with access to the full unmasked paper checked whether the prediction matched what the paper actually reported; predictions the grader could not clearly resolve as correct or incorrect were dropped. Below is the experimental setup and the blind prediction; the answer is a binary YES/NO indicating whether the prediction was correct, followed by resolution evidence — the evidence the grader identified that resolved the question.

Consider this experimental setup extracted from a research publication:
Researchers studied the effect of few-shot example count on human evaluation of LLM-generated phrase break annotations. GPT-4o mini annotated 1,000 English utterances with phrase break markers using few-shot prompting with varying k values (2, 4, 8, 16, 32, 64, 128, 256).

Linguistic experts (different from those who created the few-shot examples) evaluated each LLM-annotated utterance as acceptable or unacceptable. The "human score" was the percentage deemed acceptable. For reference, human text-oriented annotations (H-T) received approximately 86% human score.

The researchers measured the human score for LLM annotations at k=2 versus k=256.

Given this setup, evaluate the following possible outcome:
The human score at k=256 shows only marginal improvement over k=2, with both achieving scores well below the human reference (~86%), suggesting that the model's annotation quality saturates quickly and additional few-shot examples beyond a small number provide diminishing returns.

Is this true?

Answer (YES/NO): NO